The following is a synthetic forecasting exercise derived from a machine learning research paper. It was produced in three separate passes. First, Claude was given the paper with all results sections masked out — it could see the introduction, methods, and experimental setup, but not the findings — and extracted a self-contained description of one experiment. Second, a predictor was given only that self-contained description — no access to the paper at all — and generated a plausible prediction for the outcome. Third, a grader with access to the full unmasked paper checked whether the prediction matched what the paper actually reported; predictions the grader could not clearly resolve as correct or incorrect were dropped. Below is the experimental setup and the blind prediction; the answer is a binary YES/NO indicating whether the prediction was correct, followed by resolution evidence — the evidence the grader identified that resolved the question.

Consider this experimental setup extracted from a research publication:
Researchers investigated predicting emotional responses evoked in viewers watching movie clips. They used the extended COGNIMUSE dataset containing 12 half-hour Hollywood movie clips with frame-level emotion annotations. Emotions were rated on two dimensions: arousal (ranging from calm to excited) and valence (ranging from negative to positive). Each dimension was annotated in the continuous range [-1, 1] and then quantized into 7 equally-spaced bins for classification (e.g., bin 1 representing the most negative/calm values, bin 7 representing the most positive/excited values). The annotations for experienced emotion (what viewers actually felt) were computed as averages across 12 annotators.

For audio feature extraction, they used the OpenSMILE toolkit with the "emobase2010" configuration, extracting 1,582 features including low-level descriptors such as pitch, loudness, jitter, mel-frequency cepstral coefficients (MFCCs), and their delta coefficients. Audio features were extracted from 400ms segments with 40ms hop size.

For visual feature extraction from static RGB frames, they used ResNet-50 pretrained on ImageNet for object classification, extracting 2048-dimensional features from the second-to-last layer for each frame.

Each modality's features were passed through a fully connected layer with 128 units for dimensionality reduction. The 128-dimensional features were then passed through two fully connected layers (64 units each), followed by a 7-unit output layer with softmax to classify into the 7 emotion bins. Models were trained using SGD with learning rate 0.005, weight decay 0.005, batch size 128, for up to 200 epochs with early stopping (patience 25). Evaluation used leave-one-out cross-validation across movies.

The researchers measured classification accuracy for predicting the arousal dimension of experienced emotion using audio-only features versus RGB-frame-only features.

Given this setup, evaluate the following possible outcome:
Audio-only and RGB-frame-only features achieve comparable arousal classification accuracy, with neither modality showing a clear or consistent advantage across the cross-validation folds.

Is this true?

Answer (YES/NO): NO